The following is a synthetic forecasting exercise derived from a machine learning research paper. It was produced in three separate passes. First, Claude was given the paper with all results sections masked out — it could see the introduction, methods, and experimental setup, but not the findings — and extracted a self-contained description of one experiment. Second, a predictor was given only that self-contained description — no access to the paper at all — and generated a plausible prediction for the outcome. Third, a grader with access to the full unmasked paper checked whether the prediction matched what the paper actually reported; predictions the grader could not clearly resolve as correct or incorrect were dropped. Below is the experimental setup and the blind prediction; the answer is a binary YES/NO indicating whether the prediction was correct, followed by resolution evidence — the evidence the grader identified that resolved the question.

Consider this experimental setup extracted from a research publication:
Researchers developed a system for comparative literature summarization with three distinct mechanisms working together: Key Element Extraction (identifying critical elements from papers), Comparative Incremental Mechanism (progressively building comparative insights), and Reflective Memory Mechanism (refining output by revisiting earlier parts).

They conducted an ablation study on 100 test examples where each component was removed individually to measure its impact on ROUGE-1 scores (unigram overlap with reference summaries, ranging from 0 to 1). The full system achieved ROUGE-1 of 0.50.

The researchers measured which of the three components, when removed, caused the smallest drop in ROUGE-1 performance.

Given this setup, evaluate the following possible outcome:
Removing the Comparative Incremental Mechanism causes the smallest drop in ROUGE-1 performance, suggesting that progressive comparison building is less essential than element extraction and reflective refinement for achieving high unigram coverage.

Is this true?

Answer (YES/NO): NO